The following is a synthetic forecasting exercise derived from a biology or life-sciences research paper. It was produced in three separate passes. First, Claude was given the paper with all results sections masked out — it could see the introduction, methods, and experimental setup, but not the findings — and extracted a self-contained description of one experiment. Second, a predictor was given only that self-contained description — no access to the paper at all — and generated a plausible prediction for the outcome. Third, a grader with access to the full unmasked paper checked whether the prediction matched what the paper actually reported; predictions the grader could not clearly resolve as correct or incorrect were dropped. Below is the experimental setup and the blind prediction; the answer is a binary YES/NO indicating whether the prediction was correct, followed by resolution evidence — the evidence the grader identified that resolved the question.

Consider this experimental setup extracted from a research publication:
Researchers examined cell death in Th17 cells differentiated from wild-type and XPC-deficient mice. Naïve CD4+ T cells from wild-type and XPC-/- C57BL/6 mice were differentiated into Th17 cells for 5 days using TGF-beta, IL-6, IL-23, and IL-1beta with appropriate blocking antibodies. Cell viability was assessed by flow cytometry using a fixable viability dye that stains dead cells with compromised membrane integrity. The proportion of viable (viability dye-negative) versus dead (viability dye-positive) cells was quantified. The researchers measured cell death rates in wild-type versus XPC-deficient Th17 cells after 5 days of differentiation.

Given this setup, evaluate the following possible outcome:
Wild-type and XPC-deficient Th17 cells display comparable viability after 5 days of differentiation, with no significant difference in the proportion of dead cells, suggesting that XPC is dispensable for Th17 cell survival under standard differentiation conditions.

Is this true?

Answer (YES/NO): NO